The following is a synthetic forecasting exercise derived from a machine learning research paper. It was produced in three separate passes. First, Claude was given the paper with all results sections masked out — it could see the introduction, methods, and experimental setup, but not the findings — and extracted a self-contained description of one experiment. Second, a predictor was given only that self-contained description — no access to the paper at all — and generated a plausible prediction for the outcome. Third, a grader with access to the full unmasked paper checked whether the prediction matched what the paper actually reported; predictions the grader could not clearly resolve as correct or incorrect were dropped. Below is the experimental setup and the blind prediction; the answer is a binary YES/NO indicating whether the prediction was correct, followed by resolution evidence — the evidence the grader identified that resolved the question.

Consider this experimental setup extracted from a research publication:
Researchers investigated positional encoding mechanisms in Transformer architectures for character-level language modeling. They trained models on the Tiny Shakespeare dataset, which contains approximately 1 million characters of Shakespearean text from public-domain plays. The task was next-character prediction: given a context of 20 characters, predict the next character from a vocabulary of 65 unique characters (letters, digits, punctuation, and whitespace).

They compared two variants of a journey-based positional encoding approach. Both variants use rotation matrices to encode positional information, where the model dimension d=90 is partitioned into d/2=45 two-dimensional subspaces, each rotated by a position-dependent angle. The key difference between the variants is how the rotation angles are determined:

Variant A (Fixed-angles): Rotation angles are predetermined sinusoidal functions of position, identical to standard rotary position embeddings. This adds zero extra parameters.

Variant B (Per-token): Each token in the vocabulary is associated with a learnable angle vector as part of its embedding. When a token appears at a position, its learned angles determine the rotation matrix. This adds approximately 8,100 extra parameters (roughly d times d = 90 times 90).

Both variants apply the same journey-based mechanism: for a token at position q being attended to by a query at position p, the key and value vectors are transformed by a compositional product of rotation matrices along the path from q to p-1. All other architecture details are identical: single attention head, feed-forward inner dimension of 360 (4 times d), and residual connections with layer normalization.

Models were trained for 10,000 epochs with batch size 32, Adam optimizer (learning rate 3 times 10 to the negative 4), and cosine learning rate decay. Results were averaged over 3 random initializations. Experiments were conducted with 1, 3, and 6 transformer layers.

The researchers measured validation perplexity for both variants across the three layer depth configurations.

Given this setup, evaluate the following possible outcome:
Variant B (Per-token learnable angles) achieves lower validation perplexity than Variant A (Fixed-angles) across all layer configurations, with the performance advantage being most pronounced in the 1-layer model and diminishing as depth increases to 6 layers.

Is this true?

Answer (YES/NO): NO